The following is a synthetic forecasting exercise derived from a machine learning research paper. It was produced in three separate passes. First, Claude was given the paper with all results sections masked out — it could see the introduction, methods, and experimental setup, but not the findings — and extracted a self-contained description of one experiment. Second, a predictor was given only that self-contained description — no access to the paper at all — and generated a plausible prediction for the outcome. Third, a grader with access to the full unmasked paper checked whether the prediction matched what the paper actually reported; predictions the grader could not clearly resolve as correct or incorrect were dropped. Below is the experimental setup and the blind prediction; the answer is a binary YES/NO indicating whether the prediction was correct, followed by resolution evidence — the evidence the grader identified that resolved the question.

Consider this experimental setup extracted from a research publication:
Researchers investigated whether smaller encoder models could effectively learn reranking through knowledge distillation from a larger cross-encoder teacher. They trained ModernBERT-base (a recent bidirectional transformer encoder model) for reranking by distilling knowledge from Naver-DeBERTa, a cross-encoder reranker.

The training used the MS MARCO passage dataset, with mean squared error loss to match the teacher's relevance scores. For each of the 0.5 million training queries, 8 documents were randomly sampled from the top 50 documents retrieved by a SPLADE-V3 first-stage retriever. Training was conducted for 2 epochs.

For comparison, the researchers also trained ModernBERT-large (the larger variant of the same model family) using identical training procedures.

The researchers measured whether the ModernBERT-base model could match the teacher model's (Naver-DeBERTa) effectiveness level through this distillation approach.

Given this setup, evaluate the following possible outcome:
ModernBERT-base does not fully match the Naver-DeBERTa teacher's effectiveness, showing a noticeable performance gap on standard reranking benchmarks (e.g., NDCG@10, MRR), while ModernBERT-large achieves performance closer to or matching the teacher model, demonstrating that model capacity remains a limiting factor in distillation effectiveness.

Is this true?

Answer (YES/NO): YES